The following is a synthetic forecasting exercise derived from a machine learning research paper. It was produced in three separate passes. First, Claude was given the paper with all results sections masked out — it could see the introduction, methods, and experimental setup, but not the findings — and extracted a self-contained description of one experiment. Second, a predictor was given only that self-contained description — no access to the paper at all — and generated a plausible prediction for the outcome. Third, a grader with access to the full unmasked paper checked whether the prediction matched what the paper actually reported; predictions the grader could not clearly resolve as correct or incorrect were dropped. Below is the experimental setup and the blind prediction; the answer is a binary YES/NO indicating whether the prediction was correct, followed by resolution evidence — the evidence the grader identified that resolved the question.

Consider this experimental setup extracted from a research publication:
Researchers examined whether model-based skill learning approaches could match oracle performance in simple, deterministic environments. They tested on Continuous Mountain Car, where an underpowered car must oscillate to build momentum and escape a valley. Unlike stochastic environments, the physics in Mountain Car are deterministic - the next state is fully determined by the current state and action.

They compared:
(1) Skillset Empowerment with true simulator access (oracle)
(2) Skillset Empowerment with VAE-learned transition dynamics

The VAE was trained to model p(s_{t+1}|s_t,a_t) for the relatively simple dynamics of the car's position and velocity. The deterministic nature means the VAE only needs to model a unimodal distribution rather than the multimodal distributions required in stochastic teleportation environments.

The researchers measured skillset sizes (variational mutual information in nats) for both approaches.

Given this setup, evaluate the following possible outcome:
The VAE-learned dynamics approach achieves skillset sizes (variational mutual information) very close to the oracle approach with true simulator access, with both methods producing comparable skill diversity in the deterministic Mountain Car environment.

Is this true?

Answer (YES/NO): YES